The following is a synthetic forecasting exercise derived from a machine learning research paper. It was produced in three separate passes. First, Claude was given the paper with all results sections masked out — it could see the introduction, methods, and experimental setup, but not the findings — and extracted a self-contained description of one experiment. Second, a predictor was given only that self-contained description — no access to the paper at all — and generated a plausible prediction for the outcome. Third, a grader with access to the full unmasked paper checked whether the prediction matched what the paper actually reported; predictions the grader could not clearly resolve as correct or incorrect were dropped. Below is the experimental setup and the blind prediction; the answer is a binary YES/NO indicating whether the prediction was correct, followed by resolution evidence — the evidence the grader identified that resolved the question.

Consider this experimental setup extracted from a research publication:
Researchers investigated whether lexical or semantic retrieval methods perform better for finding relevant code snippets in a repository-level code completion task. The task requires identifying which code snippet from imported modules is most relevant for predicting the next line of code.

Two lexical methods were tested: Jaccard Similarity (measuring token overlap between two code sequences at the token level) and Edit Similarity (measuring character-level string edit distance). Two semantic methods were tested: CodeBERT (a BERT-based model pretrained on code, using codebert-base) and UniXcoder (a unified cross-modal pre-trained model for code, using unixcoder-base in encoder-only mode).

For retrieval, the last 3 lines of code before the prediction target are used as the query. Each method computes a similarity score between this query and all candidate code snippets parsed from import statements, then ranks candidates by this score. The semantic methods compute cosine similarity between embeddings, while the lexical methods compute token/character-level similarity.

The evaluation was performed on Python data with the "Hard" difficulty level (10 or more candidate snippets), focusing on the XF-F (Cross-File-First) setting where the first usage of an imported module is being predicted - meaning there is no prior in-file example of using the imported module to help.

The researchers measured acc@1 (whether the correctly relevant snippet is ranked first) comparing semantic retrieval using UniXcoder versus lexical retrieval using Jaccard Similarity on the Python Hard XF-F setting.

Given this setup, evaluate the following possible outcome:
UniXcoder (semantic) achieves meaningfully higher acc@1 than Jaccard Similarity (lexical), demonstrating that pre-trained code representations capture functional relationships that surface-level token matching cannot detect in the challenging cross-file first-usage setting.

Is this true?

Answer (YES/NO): YES